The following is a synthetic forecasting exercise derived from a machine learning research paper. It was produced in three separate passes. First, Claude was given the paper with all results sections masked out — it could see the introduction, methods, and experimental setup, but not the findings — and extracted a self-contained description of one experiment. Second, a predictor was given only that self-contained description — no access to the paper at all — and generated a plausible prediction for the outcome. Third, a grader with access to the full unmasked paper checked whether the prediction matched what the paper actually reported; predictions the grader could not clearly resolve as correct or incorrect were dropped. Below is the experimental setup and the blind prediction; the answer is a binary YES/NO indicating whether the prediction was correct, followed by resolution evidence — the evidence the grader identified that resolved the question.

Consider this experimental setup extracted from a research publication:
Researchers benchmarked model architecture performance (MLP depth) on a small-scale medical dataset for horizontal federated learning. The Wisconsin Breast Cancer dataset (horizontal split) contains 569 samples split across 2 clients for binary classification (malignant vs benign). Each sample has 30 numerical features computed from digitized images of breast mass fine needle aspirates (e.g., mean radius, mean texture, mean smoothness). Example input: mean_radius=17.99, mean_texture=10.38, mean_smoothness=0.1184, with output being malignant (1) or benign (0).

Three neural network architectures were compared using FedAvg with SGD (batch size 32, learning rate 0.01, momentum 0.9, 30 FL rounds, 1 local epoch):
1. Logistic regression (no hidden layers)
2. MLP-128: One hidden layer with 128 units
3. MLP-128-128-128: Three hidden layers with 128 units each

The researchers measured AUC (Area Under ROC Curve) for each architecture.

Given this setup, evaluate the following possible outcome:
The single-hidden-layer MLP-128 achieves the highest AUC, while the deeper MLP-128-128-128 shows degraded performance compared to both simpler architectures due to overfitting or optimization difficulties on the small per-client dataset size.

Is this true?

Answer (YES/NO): NO